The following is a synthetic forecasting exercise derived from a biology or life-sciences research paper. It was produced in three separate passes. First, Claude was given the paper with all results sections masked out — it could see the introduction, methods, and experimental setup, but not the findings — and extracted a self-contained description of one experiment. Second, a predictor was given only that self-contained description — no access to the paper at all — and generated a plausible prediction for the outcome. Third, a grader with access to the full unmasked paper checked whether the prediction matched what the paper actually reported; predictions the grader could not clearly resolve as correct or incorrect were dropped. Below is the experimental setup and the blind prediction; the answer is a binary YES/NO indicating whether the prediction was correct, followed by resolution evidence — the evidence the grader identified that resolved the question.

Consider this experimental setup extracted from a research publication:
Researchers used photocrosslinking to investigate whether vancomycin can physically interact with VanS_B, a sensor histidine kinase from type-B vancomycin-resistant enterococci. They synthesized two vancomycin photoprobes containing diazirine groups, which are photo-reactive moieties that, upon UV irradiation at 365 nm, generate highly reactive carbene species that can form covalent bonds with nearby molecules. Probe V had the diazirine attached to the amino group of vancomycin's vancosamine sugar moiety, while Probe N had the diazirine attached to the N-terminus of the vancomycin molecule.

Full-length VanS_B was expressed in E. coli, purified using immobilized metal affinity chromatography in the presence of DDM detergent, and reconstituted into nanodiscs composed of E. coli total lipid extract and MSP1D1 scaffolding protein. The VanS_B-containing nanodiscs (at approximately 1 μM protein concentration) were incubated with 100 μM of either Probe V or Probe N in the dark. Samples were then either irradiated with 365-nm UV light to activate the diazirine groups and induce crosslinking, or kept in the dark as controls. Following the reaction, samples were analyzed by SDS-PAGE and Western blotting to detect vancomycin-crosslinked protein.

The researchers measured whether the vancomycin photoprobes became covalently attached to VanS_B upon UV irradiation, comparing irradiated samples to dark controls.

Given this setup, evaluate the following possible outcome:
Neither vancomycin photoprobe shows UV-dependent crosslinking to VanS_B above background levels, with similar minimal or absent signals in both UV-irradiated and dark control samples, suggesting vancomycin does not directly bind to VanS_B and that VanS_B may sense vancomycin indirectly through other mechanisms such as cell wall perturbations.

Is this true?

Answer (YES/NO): NO